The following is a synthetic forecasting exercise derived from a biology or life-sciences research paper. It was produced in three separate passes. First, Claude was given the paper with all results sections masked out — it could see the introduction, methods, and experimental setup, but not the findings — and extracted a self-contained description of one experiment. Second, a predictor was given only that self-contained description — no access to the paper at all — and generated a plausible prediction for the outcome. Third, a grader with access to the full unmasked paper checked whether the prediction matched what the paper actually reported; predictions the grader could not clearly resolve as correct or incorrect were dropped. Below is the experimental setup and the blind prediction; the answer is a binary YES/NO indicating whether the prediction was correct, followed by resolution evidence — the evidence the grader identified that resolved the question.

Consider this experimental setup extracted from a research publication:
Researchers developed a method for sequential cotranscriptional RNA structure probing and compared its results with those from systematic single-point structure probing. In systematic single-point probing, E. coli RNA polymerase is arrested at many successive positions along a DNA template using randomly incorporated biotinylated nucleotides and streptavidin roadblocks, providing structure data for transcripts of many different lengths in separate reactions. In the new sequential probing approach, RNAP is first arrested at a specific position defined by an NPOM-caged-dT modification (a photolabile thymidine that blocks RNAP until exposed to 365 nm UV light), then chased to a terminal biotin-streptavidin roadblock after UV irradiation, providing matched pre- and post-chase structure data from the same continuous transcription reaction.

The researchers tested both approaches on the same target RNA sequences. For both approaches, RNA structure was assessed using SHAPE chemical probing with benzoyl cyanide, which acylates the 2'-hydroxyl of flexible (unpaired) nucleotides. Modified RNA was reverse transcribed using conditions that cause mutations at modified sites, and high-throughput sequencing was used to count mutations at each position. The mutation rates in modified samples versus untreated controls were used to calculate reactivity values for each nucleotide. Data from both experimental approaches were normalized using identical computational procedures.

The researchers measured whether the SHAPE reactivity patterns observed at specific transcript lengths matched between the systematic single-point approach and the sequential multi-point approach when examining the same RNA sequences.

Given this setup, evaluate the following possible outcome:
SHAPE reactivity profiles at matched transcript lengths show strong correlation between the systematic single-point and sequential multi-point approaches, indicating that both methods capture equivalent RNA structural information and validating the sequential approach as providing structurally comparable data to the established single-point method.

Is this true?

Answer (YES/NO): YES